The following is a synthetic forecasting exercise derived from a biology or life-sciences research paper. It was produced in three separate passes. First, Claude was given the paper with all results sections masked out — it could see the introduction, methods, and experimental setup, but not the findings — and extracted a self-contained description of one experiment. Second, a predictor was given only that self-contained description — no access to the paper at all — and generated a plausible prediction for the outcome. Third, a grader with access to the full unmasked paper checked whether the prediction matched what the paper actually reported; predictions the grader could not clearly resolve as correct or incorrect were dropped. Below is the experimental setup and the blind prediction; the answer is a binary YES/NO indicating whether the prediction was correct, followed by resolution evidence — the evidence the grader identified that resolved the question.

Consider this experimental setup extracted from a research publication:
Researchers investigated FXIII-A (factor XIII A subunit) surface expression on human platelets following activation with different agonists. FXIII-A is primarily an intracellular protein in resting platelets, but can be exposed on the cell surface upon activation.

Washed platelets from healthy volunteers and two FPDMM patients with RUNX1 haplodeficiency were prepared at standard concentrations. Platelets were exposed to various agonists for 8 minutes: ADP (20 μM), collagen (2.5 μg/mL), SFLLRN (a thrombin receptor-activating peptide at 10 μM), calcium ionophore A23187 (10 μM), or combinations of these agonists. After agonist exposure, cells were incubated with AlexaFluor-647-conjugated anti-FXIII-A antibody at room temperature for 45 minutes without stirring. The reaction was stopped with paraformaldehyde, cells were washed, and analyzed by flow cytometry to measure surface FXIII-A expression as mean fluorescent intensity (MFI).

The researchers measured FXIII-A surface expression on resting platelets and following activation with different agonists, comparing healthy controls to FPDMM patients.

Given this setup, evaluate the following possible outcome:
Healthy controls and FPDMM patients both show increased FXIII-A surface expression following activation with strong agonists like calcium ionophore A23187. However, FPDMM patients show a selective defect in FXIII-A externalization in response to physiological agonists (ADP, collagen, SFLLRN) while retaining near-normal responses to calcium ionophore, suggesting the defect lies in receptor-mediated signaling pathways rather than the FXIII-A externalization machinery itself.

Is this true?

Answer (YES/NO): NO